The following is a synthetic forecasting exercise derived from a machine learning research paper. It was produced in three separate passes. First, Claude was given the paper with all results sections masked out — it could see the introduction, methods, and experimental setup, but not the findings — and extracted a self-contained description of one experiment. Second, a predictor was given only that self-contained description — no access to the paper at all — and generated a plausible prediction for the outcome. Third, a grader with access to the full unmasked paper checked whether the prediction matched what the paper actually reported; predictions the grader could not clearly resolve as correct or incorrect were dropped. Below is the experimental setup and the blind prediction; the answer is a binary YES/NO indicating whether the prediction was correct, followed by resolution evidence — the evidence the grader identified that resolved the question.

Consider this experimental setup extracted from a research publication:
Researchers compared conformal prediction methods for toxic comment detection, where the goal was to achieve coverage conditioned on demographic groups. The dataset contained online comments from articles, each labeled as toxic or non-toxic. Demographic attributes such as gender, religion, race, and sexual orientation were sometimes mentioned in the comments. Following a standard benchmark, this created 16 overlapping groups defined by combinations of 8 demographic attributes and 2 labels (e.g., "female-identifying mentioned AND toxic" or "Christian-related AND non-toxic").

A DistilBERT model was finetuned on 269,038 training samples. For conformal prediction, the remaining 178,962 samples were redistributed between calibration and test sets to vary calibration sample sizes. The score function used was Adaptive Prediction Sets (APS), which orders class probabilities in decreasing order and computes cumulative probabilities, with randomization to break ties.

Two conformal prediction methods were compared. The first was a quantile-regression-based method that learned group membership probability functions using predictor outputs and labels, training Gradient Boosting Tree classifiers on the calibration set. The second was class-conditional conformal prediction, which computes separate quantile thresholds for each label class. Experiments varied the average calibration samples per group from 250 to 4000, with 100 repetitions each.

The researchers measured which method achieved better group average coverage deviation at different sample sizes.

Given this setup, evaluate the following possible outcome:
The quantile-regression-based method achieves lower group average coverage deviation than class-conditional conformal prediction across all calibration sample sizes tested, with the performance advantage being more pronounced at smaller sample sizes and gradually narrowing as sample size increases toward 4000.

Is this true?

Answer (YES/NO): NO